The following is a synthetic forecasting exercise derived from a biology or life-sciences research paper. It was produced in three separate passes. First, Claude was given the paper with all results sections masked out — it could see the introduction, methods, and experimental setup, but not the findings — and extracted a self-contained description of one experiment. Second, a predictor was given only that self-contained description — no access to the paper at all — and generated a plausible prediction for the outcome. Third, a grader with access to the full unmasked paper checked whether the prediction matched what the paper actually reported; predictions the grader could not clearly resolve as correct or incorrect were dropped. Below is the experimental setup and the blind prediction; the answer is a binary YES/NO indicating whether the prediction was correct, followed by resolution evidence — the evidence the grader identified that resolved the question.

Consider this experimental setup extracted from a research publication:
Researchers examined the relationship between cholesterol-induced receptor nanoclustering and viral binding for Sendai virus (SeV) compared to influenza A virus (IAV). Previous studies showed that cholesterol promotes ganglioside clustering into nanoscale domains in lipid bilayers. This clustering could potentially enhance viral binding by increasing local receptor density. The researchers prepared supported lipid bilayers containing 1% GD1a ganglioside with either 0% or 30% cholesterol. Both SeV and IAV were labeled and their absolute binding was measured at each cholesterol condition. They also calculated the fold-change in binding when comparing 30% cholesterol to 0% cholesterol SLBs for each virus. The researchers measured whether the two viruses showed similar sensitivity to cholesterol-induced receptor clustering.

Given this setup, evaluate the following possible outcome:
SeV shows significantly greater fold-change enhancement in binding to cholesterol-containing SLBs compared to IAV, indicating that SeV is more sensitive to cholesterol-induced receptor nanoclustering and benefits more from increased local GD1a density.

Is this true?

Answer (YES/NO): NO